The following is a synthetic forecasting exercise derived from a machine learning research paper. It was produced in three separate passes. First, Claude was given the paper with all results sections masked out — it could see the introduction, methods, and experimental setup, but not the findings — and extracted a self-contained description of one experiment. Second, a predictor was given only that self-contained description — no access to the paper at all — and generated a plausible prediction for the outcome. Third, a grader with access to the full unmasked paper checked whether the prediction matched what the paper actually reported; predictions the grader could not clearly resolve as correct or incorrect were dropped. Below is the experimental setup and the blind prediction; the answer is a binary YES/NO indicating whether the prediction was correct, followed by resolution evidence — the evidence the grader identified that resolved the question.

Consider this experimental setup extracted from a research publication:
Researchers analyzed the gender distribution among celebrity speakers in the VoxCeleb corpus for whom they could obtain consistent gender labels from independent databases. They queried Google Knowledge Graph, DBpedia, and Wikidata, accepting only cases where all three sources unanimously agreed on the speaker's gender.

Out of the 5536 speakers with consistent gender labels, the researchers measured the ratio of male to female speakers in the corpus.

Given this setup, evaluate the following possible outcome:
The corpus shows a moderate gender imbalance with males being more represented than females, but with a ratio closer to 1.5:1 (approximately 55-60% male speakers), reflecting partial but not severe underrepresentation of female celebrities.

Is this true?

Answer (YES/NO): NO